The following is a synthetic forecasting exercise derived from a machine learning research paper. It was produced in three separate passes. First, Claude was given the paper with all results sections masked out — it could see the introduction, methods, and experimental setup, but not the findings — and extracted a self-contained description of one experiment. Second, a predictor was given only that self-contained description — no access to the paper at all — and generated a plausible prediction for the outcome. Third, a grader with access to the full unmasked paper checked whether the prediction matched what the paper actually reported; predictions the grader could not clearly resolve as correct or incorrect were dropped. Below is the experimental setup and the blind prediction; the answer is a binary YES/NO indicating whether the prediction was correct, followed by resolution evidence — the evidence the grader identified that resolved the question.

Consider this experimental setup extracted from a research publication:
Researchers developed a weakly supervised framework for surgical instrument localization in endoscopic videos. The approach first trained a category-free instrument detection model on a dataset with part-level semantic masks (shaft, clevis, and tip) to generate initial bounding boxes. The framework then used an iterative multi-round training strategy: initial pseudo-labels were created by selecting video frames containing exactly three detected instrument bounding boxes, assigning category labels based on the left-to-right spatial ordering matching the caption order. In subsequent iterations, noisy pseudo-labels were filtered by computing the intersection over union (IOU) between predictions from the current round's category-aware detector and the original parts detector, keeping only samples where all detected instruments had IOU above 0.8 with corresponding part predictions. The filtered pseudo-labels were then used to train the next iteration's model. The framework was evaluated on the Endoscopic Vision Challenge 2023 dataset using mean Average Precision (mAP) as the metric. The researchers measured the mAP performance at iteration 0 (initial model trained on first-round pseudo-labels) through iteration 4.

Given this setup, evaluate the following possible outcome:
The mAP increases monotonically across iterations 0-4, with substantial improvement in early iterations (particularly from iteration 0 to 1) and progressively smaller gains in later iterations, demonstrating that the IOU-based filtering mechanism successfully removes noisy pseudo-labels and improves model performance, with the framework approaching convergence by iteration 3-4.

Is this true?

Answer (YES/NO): YES